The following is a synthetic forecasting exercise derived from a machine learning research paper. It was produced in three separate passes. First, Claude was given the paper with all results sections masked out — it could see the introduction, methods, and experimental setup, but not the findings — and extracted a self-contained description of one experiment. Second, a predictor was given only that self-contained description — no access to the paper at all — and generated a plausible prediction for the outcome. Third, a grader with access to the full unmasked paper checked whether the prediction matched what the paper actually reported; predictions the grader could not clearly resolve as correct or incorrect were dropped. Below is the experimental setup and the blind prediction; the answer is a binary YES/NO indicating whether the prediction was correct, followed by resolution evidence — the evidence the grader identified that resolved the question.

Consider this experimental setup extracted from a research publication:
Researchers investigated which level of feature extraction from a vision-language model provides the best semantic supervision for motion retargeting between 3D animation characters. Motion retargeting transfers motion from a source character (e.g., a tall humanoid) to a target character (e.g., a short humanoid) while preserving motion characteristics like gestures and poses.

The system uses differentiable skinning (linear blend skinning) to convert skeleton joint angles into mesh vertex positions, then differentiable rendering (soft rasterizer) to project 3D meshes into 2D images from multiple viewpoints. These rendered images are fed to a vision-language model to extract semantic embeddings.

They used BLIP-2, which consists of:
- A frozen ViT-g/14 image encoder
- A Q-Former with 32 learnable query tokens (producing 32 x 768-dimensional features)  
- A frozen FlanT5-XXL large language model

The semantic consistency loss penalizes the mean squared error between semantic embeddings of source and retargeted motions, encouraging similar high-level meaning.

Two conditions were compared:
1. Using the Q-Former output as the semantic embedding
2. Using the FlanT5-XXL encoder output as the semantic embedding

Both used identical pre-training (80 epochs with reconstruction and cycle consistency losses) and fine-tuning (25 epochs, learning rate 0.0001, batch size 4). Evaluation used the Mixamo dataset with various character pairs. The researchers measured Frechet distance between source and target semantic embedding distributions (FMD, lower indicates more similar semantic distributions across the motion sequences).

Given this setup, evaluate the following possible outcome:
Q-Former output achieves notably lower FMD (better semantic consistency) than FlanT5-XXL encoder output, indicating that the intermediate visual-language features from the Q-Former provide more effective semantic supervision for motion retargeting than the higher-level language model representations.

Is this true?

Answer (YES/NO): NO